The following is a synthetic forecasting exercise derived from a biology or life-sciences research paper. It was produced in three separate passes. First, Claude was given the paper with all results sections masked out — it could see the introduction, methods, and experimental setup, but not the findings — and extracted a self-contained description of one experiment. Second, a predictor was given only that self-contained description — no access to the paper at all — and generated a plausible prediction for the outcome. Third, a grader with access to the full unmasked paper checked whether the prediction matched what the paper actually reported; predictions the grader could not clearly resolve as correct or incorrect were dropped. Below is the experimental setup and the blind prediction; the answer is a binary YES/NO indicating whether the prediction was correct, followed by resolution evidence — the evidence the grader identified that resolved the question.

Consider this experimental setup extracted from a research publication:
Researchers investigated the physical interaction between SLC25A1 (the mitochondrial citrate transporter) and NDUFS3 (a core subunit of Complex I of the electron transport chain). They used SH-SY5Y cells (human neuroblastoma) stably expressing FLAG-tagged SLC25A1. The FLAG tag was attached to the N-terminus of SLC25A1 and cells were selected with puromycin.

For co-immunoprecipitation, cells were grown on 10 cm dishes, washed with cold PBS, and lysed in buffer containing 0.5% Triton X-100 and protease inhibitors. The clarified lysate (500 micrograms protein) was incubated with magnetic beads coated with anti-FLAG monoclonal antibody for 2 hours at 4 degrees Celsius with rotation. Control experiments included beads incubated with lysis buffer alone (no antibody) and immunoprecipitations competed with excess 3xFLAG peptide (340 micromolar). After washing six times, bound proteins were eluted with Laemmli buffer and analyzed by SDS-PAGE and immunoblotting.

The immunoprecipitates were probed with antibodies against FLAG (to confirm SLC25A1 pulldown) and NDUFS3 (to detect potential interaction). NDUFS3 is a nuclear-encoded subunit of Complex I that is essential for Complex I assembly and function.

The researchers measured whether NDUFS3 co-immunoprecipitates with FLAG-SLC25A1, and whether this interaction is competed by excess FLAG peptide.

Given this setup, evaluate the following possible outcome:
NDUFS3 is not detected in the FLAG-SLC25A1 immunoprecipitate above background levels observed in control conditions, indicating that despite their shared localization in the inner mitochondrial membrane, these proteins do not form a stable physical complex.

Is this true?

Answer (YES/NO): NO